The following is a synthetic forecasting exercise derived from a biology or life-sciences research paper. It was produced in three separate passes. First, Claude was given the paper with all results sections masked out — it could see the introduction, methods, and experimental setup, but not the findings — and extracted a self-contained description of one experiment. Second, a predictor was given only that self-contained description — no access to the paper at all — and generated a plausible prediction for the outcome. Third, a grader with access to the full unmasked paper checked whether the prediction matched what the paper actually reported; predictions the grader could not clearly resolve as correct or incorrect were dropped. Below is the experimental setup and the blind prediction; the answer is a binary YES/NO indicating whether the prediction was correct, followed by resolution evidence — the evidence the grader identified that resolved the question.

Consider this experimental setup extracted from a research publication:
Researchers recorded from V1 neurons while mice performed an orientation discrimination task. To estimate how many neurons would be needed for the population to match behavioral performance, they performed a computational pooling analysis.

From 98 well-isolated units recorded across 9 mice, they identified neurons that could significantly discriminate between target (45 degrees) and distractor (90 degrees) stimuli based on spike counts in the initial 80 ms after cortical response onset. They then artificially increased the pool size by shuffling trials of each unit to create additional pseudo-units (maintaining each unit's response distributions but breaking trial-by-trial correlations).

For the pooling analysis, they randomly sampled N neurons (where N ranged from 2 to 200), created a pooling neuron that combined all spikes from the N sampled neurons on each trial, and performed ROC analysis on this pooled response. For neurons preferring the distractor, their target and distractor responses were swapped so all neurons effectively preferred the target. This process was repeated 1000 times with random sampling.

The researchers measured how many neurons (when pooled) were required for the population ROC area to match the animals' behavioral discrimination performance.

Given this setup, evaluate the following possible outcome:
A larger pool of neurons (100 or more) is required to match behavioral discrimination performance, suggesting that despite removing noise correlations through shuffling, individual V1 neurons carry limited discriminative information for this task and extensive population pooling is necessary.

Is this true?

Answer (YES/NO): NO